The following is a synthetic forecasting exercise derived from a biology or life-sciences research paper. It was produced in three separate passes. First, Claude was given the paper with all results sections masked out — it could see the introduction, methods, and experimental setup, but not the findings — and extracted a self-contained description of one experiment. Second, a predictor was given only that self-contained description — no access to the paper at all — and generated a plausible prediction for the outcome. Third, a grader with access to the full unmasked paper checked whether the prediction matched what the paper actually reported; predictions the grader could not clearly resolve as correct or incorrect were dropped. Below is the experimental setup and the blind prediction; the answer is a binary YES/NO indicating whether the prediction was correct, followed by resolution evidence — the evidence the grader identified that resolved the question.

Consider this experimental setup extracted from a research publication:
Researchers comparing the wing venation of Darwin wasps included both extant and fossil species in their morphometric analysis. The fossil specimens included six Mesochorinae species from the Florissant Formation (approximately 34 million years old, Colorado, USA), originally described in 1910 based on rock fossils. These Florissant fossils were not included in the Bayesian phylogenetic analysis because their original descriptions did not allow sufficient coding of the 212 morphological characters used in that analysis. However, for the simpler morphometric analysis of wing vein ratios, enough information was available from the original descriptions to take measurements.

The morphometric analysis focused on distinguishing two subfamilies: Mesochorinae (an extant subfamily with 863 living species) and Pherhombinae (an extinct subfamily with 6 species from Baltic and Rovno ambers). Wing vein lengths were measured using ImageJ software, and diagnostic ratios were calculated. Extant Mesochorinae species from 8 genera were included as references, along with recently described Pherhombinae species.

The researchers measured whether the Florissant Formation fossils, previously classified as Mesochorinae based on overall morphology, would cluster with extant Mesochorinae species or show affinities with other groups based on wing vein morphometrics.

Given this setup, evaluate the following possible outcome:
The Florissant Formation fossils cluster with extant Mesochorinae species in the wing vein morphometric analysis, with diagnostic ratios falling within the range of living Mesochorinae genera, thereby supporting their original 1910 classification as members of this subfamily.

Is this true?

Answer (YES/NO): YES